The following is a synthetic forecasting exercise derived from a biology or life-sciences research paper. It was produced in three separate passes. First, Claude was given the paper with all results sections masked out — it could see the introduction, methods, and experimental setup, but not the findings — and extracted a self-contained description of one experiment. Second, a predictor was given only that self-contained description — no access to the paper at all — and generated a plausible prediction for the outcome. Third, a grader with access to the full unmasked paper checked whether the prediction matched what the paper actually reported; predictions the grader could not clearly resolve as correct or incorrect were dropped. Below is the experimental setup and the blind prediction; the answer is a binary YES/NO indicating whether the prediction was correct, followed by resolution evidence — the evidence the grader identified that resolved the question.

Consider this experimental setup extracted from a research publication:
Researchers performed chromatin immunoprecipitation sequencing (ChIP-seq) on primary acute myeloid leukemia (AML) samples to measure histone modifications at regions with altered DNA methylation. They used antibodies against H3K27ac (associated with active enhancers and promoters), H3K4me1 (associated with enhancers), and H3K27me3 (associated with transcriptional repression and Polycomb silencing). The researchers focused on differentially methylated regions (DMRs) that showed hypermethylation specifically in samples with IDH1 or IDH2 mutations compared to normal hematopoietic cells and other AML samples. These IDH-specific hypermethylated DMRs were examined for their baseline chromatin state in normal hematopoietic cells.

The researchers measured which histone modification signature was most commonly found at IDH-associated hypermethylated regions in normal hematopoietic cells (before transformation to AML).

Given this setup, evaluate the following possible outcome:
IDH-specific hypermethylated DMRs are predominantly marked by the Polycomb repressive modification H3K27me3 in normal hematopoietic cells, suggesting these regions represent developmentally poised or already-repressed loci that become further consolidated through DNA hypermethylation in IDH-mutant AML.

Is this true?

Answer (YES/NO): NO